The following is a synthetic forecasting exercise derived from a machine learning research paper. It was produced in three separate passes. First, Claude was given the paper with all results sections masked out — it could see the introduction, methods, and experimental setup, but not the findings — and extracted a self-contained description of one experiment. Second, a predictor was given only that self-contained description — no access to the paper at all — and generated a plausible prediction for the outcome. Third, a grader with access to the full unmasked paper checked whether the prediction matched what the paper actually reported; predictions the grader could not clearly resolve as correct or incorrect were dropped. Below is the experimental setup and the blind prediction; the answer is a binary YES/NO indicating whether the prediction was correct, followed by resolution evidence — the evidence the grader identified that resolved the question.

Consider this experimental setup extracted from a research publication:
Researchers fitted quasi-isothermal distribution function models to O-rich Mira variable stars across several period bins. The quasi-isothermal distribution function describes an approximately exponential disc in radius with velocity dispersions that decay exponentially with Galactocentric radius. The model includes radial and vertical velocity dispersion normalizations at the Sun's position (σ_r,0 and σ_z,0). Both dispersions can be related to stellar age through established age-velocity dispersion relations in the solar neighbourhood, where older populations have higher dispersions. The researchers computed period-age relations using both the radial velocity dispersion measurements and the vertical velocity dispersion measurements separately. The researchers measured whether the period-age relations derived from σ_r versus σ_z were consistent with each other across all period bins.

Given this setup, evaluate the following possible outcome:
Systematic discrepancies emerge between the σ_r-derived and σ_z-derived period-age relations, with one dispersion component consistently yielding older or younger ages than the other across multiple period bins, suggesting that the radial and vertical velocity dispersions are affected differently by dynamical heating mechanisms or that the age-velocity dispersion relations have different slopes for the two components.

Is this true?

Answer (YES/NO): YES